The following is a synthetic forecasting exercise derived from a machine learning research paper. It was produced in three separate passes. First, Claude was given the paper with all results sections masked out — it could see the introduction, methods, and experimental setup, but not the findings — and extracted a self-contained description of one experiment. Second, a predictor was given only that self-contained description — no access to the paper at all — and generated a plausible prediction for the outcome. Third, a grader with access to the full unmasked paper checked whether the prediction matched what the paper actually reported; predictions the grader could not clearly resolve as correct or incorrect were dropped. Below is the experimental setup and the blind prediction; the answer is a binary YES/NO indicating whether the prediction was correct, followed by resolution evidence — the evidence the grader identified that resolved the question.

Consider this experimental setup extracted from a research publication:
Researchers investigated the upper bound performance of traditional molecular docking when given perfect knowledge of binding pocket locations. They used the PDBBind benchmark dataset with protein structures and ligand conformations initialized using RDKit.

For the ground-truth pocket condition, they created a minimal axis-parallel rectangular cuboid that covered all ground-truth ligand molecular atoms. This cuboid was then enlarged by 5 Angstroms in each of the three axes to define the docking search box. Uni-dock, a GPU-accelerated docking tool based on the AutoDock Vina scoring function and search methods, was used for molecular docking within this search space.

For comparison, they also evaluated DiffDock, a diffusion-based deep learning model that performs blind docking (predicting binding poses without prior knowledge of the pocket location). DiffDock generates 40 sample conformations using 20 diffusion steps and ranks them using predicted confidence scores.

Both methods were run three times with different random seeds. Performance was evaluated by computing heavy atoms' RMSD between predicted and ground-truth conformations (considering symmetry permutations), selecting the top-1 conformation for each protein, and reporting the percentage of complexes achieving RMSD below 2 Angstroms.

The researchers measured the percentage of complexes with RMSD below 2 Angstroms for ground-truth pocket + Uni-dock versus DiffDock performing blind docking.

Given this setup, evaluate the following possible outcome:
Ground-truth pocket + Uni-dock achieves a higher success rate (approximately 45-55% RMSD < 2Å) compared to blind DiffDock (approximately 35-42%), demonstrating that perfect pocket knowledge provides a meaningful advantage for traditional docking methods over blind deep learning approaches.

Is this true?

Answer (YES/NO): YES